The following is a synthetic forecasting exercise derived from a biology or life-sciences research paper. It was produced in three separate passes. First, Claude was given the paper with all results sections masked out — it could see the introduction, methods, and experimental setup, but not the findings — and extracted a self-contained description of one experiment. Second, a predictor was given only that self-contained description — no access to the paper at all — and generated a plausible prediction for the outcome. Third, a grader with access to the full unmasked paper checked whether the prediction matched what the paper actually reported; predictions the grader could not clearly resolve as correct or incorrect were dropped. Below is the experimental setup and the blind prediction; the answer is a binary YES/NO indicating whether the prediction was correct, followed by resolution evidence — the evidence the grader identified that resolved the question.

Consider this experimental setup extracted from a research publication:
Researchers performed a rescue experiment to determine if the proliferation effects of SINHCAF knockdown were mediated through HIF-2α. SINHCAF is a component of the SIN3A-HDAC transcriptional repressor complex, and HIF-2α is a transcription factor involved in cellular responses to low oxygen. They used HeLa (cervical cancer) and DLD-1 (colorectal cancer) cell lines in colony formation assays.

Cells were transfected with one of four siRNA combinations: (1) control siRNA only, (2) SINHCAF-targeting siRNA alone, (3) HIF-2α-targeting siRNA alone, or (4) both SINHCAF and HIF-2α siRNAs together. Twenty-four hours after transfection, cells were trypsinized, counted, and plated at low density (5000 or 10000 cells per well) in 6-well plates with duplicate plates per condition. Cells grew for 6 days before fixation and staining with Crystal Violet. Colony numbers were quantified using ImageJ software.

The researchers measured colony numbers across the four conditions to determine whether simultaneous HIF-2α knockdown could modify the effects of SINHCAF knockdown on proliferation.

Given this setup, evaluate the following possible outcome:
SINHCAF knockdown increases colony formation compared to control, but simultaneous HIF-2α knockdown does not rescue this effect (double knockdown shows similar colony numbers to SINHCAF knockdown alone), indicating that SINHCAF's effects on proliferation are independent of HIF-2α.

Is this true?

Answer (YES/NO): NO